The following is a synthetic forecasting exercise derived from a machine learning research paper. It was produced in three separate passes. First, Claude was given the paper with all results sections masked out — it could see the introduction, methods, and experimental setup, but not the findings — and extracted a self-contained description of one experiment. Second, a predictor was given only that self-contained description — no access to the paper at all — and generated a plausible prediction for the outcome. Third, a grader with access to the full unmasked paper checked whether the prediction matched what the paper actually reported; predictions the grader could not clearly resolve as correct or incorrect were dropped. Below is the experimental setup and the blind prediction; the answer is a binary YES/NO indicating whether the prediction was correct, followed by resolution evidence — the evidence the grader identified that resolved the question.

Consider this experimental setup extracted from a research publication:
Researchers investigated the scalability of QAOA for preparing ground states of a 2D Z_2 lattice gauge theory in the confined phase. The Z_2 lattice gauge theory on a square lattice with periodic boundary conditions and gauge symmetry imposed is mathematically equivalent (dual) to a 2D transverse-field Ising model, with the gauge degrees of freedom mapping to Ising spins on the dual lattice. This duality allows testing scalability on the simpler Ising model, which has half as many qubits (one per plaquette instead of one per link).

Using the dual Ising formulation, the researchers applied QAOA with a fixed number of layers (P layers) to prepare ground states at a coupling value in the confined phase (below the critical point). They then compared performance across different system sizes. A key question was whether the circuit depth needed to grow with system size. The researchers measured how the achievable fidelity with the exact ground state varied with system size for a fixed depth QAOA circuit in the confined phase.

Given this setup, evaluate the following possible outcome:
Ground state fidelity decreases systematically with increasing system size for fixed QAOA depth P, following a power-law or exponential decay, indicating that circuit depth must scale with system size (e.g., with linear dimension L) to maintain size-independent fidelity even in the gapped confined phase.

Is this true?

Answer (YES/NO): NO